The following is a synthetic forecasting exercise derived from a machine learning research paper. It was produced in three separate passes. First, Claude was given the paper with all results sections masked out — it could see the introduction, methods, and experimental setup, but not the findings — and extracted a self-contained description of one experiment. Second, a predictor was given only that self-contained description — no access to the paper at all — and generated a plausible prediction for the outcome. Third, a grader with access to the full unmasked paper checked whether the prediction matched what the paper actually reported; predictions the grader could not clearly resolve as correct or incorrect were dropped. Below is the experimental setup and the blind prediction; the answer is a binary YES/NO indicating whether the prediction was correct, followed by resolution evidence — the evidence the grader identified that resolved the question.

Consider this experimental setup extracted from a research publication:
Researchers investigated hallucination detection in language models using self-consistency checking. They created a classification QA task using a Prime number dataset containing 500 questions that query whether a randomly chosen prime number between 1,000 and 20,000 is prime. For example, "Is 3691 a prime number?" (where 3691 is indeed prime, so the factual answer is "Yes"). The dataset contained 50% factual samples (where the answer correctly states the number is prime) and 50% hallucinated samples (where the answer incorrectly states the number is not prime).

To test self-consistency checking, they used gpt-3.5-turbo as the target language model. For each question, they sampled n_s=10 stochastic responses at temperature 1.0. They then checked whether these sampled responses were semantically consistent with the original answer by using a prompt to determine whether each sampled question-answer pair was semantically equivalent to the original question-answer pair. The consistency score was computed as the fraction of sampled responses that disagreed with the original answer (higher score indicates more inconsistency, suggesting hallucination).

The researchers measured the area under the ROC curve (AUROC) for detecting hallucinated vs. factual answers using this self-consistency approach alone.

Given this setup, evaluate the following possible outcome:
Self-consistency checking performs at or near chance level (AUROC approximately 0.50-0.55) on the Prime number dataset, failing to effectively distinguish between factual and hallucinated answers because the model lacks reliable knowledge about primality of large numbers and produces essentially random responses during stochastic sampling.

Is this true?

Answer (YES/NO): NO